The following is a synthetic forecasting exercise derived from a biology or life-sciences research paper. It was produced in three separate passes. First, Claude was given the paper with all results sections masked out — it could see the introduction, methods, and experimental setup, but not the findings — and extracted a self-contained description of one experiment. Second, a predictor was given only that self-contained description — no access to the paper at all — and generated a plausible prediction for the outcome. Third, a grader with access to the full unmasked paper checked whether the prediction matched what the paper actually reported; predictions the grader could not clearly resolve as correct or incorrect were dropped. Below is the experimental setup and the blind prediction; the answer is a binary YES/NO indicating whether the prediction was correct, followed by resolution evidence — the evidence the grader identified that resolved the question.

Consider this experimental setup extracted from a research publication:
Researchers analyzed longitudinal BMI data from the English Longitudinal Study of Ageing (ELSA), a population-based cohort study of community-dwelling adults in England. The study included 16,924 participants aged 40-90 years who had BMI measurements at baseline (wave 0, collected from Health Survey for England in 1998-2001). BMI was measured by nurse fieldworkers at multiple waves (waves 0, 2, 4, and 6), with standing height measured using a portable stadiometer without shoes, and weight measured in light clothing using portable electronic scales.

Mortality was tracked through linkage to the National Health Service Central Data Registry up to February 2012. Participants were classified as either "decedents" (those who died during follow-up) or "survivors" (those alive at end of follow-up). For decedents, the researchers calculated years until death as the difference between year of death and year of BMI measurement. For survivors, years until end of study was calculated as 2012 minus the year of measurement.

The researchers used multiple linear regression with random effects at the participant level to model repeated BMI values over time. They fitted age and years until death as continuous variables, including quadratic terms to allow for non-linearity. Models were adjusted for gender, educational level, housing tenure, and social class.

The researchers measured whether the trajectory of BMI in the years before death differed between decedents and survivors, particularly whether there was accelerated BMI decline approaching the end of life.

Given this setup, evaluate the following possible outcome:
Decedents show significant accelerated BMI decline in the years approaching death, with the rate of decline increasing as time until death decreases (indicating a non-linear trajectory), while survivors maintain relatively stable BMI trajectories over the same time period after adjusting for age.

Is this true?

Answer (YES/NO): YES